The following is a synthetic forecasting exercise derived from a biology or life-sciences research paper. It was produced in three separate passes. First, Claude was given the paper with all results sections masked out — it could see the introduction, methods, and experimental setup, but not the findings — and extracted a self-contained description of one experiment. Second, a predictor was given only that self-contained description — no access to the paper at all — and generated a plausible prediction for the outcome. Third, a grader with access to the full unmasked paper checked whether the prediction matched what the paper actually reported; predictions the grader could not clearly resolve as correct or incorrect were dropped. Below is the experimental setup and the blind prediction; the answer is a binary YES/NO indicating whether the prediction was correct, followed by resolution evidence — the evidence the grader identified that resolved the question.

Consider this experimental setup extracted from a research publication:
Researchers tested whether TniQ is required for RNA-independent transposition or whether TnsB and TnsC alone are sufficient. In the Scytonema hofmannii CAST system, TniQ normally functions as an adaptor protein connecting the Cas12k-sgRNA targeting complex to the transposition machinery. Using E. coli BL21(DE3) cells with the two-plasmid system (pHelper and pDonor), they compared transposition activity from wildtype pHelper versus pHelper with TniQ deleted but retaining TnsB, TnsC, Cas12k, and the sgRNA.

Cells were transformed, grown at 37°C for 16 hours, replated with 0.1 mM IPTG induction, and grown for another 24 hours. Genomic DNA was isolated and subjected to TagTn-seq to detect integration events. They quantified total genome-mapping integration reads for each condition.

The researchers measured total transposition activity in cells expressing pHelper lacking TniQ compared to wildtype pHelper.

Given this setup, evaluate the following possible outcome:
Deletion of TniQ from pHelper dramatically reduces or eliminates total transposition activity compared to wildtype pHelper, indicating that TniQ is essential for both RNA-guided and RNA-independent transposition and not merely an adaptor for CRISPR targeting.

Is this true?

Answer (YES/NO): YES